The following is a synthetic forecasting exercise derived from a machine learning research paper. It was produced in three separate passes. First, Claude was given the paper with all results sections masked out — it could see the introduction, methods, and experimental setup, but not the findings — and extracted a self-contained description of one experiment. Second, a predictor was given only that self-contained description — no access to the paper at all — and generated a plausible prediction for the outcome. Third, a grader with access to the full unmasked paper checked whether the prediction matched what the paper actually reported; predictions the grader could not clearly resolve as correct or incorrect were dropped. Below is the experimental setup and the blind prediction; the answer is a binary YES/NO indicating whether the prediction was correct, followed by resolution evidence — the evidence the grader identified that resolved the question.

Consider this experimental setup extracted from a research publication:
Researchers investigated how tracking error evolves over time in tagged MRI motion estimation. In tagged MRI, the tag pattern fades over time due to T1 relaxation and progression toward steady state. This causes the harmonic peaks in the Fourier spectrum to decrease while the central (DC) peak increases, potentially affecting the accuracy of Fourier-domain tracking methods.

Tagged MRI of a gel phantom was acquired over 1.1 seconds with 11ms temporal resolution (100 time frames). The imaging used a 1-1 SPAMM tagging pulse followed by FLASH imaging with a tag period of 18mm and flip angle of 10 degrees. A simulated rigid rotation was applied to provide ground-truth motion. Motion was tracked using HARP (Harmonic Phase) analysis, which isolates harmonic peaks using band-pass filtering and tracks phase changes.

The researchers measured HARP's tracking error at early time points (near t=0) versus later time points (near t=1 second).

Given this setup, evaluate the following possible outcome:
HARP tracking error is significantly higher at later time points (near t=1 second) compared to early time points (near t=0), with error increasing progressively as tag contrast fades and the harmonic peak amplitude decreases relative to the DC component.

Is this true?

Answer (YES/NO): YES